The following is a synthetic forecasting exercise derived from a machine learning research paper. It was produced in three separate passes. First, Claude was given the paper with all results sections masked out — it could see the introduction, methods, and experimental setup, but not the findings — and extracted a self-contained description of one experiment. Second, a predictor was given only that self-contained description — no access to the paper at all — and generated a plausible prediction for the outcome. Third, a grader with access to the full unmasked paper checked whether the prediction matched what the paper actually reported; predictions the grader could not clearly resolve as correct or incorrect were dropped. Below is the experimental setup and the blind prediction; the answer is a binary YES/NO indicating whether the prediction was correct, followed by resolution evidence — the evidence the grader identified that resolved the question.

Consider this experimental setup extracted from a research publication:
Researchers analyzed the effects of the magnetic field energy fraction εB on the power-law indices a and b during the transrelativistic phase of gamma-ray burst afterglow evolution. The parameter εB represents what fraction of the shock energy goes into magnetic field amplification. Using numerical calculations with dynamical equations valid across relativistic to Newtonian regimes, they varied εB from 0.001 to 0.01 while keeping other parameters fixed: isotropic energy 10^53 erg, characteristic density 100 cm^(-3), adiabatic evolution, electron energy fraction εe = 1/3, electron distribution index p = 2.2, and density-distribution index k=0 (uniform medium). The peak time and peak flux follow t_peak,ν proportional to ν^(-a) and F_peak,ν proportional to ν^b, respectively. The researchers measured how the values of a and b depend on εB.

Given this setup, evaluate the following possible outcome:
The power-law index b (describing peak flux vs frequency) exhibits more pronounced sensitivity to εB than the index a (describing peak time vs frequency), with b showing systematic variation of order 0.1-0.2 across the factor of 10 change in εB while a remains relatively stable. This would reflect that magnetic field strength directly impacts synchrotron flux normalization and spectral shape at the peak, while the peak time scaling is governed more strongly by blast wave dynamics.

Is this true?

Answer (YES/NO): NO